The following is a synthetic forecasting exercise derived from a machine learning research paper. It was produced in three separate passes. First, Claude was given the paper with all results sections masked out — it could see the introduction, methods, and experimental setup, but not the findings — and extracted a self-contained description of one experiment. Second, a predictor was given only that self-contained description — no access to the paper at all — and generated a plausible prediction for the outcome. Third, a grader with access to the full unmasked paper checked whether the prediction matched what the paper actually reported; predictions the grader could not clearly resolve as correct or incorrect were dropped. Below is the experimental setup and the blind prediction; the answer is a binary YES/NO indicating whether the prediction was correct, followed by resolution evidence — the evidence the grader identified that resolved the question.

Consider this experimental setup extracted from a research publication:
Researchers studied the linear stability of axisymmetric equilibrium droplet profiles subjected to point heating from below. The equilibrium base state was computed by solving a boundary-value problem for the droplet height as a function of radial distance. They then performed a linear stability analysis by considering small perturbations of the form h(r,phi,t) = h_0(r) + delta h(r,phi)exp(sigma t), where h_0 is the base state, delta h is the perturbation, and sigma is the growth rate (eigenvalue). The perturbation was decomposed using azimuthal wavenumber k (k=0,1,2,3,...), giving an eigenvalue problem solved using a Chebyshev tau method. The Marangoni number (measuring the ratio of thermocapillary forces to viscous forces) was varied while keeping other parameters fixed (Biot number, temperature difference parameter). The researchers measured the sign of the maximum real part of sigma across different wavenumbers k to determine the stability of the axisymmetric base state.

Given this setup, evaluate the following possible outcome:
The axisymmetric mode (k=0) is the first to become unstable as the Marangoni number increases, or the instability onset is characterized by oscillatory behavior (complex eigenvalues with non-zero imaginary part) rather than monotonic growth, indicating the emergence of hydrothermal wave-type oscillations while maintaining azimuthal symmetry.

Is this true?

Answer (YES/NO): NO